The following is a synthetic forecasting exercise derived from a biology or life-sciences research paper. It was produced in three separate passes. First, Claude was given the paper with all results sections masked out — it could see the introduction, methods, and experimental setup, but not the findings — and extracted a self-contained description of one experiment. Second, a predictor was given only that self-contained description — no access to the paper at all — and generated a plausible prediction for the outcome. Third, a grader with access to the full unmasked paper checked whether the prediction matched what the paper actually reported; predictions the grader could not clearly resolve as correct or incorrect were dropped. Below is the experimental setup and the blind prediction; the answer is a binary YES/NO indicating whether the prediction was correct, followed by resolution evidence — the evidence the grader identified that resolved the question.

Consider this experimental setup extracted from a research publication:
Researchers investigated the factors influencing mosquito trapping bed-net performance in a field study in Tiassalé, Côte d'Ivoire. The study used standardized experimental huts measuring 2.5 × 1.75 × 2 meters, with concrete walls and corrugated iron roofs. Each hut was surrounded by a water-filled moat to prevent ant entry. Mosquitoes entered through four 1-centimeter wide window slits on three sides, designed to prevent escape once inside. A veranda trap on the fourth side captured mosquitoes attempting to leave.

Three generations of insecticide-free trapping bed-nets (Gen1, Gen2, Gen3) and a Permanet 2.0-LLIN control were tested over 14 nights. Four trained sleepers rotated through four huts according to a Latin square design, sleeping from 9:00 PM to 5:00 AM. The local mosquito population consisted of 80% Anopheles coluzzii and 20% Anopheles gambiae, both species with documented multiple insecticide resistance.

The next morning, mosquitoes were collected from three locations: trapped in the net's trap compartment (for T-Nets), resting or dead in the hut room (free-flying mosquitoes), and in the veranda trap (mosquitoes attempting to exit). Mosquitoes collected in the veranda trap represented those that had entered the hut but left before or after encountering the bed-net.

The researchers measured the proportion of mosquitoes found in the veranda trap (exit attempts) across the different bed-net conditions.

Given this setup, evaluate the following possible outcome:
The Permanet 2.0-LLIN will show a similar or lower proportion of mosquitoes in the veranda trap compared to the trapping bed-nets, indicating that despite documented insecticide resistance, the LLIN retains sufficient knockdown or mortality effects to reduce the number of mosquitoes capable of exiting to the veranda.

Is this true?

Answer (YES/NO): NO